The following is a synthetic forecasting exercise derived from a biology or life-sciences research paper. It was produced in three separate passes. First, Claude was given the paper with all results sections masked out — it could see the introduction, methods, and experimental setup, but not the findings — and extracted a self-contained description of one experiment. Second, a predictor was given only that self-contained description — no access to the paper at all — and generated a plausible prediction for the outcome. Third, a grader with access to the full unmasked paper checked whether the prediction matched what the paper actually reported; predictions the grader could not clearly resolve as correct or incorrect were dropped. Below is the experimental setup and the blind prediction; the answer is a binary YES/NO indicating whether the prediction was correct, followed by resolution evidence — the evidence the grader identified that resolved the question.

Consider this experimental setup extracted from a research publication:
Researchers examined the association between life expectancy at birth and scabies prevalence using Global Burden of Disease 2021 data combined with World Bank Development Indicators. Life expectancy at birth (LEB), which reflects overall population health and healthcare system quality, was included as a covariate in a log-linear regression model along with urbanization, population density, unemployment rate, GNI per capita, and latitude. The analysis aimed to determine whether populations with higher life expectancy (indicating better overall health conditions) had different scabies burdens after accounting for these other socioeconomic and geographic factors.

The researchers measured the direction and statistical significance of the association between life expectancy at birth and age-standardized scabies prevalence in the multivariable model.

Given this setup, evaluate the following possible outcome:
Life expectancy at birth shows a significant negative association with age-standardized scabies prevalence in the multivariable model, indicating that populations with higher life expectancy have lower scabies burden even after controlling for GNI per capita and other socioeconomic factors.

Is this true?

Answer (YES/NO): NO